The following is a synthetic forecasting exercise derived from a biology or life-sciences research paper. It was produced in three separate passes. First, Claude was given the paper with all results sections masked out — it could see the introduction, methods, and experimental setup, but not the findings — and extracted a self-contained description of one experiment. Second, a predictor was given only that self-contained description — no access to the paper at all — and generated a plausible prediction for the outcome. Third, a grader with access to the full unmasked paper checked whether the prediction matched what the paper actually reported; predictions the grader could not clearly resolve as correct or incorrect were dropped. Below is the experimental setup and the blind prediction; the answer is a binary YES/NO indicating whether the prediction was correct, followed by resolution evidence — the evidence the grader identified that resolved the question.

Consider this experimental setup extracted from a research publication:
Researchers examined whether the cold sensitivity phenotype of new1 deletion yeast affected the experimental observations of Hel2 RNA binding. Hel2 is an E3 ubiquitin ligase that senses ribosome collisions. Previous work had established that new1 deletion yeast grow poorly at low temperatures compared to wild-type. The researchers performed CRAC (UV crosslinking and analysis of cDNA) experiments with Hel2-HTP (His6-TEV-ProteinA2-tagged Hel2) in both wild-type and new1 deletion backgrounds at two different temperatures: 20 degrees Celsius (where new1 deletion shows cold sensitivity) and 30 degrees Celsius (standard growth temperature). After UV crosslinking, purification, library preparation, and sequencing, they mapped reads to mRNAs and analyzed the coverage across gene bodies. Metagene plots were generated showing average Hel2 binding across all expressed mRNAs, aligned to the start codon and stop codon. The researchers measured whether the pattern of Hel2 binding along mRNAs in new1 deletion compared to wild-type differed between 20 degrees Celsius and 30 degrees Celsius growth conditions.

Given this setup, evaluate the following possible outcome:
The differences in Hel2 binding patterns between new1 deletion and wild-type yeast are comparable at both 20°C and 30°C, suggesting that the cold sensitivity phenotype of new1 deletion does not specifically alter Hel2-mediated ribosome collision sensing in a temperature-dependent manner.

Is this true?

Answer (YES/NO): YES